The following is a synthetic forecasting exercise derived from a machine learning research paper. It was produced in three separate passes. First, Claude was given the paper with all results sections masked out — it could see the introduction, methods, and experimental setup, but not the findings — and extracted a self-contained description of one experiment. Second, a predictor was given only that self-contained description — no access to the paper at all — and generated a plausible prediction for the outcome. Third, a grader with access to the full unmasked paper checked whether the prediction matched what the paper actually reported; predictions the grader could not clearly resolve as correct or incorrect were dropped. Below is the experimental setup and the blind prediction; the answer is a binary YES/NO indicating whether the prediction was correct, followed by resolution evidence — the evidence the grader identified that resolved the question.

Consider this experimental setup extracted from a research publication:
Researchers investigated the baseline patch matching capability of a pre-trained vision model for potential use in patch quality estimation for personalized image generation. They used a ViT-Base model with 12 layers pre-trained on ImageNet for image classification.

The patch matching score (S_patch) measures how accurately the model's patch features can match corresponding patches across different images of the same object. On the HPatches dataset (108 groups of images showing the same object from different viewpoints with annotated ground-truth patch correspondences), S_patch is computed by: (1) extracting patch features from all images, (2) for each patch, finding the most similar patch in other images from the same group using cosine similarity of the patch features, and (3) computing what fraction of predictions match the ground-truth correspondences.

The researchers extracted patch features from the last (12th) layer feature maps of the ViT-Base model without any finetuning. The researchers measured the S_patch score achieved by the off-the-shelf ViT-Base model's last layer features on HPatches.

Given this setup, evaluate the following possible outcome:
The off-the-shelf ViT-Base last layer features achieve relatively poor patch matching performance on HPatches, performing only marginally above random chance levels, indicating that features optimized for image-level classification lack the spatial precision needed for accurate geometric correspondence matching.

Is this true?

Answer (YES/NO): NO